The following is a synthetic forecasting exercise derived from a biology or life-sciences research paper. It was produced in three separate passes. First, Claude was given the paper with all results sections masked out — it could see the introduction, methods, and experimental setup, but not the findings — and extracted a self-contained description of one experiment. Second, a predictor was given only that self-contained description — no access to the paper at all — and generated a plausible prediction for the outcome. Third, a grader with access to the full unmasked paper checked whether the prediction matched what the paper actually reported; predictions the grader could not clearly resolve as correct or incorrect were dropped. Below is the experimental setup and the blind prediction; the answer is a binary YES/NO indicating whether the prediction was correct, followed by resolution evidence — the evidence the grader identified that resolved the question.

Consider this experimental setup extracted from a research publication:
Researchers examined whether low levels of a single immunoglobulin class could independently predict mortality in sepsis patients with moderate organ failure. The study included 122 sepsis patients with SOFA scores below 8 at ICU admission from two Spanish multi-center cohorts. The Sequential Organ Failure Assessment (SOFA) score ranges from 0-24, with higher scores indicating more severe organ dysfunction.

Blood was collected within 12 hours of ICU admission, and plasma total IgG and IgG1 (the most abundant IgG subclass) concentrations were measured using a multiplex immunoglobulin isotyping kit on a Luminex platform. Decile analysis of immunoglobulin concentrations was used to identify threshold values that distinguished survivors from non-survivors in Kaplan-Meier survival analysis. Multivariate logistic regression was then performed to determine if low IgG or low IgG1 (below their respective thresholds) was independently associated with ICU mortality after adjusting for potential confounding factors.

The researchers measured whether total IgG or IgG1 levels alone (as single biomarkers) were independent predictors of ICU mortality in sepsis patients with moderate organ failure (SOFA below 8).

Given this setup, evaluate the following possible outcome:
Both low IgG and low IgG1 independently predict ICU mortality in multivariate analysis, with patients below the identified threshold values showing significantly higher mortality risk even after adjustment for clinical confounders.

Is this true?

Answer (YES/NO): YES